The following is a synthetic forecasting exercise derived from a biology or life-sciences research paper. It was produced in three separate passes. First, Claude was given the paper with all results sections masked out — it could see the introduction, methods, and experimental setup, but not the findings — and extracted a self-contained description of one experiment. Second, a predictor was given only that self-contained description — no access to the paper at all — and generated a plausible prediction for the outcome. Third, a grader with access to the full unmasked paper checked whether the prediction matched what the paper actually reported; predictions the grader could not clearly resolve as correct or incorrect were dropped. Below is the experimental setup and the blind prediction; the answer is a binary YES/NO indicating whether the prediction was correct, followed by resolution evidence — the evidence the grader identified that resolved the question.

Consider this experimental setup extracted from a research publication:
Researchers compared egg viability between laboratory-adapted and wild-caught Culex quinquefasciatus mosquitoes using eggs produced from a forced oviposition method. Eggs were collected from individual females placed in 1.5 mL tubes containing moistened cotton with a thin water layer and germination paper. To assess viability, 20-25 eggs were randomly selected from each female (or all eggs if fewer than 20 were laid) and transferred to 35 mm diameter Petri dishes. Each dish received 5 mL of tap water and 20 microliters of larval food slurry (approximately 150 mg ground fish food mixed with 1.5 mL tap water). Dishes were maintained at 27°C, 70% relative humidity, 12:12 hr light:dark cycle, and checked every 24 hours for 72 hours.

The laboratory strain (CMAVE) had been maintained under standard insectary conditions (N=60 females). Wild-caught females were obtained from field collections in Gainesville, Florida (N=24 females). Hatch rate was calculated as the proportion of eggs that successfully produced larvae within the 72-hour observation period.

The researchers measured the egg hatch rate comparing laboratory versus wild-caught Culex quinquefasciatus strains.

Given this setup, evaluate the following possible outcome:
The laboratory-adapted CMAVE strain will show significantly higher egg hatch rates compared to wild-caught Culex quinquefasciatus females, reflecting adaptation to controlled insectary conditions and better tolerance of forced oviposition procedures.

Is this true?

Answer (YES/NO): NO